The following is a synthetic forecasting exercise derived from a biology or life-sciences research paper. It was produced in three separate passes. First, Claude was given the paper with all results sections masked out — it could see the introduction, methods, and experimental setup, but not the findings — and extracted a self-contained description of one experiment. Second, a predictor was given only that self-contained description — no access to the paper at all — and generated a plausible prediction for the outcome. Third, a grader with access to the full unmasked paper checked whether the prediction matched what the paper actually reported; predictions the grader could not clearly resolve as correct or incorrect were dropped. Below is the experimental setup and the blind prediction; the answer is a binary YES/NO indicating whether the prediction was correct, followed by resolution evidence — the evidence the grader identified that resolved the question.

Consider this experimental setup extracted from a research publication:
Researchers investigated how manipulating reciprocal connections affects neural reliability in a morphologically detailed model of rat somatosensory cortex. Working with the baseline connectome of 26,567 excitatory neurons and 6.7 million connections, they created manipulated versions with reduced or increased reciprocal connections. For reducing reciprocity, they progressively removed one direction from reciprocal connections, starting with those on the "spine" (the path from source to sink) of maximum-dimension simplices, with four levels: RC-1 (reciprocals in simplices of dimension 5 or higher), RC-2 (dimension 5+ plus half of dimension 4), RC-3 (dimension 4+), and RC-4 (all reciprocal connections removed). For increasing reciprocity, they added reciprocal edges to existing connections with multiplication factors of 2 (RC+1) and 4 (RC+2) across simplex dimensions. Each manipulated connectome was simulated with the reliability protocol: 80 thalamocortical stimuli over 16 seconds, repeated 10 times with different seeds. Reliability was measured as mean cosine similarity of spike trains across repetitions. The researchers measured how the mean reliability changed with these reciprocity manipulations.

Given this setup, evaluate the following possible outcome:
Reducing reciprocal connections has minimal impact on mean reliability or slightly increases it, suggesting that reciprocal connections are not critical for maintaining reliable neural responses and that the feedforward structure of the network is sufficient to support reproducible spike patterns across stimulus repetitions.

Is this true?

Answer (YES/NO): NO